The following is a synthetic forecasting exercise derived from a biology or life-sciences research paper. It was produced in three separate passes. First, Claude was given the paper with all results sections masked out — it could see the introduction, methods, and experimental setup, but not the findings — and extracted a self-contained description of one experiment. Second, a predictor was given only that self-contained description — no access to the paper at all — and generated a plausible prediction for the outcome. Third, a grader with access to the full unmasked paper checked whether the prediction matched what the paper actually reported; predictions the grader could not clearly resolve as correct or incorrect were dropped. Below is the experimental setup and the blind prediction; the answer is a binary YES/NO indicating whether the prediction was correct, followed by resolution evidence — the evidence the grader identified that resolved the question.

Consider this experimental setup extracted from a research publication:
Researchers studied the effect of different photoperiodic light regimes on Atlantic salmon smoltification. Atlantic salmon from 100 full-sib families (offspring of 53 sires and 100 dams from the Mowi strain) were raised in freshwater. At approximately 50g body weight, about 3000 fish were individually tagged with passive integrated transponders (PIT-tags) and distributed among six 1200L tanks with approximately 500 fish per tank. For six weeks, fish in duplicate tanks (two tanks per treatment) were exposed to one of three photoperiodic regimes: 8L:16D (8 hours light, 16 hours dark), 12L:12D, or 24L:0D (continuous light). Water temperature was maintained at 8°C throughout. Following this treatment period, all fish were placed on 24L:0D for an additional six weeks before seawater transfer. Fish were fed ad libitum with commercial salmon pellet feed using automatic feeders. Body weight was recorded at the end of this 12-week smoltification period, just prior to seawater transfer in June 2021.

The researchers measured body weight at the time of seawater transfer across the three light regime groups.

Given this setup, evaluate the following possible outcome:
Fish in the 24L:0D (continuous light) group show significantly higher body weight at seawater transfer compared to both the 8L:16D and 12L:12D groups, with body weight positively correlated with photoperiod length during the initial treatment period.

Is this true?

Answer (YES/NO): YES